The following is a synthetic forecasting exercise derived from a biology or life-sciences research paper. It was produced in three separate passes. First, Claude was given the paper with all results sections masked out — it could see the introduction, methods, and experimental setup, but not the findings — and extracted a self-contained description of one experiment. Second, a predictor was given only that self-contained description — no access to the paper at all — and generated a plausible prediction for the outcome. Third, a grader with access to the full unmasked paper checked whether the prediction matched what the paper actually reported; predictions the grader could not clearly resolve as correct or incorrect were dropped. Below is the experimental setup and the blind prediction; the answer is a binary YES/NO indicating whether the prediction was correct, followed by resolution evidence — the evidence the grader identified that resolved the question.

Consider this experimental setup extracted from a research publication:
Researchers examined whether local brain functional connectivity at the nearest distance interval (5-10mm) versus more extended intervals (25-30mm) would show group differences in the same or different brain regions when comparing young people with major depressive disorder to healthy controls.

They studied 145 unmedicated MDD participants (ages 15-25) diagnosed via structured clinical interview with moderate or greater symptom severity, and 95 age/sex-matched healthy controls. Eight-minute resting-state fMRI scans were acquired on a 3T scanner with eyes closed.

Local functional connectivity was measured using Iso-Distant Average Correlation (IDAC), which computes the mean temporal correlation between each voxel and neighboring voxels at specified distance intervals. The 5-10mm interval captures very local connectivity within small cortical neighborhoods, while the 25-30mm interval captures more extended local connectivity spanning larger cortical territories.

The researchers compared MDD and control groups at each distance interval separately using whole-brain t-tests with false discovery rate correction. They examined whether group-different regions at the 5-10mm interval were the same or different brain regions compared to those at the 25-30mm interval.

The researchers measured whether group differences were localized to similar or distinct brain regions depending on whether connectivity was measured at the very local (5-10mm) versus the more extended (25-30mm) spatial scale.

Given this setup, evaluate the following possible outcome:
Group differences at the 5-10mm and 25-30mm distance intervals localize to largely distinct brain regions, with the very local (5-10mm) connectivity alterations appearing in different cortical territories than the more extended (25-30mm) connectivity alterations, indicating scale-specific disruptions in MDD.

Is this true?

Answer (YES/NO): NO